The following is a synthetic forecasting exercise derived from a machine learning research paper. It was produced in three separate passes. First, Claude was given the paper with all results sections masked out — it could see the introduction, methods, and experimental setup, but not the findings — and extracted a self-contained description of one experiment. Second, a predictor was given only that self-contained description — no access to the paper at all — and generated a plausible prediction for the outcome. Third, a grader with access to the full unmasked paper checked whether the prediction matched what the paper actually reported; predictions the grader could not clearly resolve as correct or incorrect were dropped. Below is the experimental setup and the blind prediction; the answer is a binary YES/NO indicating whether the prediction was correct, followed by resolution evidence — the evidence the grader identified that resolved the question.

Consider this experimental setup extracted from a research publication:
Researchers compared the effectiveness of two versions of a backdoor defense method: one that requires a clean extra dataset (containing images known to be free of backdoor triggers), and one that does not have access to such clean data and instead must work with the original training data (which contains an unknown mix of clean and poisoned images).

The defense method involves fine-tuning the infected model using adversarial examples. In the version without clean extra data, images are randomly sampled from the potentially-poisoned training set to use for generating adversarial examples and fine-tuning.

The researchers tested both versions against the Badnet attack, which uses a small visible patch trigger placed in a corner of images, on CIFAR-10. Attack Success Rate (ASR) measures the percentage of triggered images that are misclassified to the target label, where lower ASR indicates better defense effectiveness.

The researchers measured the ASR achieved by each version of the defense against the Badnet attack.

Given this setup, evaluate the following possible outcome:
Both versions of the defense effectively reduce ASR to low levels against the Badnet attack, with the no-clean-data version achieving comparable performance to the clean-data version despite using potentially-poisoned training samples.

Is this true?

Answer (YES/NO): NO